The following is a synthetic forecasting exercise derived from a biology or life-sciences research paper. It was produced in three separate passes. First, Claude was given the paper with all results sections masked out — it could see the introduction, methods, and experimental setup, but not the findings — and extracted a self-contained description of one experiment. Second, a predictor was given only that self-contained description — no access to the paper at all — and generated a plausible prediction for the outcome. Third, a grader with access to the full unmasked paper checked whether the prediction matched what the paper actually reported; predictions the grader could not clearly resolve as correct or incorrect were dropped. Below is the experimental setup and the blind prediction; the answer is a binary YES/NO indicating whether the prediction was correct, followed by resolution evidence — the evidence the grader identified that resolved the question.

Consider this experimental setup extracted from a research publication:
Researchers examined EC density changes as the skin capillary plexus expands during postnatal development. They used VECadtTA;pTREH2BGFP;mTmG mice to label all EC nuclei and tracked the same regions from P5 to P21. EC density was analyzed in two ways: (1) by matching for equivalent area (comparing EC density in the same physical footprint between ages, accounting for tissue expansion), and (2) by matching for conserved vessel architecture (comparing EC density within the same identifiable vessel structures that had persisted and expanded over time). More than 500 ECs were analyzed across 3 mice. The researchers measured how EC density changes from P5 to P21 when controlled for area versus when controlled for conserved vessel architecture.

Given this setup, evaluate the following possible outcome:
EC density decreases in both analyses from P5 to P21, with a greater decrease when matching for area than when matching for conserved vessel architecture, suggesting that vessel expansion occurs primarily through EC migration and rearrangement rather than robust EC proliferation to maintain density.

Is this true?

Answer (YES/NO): NO